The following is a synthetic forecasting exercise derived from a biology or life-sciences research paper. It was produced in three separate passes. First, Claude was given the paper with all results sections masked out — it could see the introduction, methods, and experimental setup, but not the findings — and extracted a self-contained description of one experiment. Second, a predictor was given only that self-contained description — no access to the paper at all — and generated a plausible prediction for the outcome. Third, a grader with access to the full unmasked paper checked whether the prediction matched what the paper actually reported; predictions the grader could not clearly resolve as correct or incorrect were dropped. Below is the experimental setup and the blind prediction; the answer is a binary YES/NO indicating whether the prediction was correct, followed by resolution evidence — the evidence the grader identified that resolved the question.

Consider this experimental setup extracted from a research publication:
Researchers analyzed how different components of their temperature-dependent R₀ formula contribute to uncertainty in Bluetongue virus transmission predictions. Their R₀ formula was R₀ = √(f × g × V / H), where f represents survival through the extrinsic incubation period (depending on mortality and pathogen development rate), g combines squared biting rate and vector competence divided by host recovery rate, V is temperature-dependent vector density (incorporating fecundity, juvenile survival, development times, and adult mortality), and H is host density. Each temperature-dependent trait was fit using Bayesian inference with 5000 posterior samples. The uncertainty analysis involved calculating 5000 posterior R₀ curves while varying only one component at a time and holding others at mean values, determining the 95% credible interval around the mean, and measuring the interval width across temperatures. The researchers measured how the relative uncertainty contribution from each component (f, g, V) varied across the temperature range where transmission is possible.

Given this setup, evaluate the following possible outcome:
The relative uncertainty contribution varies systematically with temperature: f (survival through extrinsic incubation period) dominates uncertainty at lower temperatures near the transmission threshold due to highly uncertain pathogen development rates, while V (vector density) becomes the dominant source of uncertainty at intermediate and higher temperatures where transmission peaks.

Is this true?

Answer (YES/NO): NO